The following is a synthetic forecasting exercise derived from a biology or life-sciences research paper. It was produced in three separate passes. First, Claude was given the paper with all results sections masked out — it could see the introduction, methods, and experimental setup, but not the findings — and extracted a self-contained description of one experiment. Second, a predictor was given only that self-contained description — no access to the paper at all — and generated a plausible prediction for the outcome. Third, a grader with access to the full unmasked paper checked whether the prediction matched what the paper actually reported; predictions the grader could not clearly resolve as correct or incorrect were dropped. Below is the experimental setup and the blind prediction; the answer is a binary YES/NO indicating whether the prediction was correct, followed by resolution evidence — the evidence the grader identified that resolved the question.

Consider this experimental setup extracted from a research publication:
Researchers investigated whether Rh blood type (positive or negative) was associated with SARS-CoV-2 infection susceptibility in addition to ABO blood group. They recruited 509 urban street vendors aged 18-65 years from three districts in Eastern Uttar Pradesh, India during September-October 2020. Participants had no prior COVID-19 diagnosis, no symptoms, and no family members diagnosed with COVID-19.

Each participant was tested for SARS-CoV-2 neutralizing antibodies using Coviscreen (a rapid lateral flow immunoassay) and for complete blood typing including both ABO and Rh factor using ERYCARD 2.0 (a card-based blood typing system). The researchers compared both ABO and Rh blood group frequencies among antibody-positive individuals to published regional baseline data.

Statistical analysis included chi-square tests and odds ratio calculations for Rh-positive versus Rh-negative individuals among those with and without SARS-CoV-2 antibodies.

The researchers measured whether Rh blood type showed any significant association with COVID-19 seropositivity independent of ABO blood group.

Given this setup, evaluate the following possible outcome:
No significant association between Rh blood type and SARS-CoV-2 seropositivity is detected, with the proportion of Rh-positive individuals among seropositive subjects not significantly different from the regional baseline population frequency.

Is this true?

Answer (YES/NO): YES